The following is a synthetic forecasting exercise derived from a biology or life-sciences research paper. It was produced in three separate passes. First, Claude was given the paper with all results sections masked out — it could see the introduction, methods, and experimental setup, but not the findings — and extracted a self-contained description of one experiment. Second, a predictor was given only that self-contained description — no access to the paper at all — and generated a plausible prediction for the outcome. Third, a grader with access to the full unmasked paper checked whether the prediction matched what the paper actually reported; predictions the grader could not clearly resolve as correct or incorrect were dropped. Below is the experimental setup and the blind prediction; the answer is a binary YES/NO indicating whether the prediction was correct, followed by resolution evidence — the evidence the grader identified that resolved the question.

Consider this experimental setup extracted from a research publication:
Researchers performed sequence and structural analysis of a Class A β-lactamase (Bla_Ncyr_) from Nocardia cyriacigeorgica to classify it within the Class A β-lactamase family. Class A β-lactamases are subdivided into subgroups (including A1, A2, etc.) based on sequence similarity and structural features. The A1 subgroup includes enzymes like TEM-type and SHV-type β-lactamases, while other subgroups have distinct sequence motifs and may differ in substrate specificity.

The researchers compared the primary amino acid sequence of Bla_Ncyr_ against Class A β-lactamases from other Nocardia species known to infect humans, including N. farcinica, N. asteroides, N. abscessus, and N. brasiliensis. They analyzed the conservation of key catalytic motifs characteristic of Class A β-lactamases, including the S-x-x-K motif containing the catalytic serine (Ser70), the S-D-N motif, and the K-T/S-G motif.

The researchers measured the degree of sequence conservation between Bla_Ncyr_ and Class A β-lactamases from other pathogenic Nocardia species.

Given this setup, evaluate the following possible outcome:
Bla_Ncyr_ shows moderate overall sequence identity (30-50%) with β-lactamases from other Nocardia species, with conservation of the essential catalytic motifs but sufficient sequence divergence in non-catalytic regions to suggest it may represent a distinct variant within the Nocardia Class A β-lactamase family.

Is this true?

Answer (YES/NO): NO